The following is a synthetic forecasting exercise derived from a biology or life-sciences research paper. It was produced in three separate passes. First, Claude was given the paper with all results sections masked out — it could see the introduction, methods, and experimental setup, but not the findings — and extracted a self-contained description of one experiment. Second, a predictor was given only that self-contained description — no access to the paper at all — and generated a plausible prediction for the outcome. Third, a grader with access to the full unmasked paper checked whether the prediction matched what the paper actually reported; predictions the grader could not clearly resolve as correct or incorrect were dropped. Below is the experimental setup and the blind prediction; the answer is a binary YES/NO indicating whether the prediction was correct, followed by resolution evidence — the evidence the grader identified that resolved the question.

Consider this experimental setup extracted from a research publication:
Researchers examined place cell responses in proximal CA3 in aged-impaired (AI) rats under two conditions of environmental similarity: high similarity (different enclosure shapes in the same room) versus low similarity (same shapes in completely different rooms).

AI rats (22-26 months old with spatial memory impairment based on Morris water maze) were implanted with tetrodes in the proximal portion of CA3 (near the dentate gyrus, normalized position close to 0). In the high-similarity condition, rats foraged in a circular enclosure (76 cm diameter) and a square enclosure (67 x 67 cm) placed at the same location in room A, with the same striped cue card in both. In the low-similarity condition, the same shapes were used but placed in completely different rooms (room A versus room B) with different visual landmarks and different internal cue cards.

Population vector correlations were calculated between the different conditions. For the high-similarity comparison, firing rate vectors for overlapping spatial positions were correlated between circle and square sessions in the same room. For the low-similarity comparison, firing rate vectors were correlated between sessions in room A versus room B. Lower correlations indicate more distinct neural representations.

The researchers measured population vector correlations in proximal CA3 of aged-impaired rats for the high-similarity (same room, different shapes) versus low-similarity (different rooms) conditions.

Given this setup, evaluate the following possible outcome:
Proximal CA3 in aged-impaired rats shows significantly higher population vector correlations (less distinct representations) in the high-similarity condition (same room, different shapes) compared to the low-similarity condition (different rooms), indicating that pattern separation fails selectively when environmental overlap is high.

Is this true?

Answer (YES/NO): YES